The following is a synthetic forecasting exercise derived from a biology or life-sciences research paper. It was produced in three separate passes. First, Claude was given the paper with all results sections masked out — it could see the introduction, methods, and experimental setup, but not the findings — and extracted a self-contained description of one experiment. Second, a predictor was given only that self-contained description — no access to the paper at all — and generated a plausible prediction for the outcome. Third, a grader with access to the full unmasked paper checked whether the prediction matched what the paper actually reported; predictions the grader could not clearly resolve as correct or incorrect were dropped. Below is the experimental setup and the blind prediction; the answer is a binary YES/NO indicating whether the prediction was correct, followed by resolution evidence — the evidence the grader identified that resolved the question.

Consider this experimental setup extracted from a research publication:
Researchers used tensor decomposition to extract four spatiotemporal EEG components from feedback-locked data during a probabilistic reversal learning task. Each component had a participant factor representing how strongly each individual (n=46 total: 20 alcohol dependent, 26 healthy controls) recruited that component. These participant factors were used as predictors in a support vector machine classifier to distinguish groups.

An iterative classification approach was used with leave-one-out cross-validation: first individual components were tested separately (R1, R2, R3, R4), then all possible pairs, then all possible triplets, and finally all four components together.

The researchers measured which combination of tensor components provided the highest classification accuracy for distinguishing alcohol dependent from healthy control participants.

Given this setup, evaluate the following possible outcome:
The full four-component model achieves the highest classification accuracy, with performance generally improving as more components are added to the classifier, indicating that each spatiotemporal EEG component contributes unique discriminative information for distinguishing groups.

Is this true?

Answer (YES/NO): NO